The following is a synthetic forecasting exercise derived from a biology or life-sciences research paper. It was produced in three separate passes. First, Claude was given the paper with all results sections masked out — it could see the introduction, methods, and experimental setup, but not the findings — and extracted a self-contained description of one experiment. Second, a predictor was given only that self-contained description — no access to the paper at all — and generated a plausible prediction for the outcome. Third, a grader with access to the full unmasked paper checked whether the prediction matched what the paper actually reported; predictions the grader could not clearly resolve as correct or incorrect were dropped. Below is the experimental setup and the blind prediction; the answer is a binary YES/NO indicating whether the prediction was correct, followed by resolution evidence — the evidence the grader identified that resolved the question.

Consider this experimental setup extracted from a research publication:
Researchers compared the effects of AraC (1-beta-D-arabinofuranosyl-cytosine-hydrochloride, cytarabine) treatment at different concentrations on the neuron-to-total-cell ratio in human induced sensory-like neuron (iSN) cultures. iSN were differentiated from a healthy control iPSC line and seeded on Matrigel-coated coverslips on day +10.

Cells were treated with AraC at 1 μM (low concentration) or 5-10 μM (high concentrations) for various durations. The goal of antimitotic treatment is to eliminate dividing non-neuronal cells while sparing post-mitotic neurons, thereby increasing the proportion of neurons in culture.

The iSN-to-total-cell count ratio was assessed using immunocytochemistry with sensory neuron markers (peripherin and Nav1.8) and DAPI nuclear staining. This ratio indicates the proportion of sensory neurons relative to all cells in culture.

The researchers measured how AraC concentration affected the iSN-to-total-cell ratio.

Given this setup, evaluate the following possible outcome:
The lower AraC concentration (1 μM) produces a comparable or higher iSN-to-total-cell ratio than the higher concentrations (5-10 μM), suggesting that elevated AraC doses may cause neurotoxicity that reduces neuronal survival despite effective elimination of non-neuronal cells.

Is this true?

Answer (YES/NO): YES